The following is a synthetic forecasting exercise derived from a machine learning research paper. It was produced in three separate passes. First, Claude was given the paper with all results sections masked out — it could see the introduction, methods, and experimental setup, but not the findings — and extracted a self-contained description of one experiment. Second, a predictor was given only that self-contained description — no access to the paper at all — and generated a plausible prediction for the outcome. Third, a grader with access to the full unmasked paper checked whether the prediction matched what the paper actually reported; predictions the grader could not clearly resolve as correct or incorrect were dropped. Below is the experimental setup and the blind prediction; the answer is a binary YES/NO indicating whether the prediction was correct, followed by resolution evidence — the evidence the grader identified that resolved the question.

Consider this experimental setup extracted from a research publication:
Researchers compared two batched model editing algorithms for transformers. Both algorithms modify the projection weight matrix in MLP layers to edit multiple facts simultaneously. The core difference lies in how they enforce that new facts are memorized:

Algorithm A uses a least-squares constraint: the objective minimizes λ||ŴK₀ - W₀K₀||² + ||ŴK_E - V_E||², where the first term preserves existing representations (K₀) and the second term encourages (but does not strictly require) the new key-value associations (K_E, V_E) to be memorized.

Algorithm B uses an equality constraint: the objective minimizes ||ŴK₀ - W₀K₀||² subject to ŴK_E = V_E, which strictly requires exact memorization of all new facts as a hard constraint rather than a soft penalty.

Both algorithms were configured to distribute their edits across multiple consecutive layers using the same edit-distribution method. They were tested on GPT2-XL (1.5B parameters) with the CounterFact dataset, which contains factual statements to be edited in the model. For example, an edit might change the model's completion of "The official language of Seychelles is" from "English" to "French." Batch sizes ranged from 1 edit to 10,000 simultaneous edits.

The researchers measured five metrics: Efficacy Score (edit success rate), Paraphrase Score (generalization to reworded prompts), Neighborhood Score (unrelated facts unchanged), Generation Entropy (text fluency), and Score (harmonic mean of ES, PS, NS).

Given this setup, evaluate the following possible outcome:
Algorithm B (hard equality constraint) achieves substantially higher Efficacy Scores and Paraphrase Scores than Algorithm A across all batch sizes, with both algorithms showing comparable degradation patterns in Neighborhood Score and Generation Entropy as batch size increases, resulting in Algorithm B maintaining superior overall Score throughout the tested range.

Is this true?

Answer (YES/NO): NO